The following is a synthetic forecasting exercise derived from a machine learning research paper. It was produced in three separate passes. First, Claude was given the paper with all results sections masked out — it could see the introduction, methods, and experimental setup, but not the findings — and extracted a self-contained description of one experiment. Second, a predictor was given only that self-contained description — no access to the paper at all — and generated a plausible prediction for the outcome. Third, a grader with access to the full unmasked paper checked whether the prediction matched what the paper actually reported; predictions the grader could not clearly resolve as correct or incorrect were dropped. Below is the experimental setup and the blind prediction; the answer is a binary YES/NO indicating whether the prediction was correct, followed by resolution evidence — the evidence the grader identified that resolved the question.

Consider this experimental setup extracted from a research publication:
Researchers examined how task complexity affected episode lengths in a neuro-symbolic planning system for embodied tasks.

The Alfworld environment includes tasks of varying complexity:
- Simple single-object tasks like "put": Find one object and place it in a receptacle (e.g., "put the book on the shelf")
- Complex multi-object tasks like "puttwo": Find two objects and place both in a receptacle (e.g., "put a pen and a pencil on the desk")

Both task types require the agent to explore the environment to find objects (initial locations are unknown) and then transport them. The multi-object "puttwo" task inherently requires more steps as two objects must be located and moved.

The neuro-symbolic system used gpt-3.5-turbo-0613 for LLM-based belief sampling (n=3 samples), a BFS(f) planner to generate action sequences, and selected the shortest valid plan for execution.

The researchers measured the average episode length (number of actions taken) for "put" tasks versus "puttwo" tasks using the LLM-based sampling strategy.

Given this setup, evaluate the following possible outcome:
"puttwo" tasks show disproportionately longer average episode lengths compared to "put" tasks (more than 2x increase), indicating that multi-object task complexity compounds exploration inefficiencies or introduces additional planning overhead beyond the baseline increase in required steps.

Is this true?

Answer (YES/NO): NO